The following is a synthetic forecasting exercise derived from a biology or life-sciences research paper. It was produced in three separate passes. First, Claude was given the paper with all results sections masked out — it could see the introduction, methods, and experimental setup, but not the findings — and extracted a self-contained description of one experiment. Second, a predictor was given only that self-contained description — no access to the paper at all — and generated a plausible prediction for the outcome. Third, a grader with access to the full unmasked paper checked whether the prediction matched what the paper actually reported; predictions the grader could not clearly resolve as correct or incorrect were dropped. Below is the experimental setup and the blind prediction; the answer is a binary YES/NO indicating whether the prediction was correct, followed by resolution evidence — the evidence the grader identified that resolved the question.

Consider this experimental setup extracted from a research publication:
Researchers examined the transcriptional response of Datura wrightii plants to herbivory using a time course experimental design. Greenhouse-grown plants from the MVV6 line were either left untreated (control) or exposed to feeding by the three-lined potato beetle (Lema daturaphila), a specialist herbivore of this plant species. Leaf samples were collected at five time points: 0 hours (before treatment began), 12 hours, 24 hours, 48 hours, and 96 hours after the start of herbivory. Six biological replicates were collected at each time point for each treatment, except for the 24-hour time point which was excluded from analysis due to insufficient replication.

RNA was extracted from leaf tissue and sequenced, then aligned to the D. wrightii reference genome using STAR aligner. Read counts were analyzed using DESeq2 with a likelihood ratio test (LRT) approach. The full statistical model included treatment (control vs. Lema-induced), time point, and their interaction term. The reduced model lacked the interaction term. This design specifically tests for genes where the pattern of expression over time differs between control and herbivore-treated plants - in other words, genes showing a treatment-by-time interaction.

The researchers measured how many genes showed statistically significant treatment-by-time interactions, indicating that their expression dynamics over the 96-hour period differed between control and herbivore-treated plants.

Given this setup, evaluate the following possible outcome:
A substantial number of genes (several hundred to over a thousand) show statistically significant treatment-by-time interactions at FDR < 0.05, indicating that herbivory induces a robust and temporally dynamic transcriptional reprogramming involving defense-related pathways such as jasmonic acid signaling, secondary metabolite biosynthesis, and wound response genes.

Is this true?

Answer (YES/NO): NO